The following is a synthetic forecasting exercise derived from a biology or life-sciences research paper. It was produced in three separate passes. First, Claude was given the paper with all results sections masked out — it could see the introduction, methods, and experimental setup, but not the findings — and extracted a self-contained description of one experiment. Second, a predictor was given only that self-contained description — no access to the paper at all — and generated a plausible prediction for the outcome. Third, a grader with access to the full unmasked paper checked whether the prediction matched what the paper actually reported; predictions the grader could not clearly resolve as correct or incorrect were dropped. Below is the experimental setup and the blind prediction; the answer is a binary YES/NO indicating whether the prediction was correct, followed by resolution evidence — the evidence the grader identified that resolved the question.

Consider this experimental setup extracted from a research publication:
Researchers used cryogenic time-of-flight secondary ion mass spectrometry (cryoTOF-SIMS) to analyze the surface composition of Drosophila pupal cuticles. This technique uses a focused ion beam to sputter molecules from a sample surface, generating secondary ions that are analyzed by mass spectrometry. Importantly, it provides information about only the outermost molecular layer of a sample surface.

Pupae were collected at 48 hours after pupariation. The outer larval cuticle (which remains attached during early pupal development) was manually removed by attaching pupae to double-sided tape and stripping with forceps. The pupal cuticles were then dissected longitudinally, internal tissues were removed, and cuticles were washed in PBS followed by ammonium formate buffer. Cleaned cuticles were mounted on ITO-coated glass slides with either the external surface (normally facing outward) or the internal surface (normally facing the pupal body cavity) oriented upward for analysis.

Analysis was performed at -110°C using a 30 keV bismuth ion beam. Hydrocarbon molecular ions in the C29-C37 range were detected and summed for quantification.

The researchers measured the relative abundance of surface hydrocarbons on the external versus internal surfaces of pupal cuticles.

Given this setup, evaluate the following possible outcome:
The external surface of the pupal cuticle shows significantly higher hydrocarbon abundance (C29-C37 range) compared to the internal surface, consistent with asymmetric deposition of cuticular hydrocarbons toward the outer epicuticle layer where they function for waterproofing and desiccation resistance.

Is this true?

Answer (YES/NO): YES